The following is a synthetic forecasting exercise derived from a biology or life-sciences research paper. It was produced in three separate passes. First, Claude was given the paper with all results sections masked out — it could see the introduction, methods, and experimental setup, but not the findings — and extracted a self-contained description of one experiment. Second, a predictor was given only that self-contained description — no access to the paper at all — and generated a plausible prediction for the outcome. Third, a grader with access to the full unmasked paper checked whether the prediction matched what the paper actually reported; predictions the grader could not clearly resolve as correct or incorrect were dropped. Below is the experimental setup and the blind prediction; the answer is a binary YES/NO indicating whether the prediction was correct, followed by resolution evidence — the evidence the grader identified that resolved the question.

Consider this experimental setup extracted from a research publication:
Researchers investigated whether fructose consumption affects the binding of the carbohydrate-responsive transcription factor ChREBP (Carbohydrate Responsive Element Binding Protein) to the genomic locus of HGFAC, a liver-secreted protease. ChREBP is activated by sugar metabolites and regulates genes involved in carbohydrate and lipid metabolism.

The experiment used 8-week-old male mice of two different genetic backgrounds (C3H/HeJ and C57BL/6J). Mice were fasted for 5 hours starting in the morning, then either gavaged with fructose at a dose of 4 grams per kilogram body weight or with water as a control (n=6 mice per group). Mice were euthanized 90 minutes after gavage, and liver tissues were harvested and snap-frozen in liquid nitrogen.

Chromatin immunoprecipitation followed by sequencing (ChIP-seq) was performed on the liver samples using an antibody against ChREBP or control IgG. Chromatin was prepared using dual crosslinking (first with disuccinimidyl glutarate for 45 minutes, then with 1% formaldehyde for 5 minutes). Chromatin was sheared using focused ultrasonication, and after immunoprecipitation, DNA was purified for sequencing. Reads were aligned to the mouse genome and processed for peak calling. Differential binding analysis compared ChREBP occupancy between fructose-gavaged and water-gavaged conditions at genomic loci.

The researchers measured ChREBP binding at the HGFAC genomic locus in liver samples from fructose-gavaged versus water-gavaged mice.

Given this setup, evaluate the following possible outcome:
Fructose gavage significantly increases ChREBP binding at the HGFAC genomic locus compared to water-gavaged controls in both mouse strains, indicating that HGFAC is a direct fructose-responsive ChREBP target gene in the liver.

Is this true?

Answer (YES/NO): NO